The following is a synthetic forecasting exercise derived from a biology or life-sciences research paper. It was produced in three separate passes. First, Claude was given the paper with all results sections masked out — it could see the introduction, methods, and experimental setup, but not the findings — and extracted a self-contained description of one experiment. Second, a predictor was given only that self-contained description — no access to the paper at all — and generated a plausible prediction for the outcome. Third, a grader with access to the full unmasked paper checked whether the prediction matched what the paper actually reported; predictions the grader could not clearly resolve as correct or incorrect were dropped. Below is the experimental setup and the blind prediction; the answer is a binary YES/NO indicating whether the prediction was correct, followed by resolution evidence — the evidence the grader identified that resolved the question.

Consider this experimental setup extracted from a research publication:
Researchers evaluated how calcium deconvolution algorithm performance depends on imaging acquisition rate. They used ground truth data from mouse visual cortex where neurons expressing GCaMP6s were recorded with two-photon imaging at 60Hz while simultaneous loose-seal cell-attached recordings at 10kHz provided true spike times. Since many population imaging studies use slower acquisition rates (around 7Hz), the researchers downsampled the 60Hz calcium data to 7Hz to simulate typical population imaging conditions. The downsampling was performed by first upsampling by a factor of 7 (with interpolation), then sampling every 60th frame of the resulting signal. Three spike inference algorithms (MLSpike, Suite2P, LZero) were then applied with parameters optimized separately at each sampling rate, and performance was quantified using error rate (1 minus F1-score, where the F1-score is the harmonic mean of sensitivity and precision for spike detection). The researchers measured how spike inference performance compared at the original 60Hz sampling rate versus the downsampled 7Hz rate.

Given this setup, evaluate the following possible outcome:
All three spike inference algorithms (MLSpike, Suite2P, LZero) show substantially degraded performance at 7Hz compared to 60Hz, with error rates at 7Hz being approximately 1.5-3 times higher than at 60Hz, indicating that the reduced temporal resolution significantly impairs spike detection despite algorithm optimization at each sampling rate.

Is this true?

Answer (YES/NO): NO